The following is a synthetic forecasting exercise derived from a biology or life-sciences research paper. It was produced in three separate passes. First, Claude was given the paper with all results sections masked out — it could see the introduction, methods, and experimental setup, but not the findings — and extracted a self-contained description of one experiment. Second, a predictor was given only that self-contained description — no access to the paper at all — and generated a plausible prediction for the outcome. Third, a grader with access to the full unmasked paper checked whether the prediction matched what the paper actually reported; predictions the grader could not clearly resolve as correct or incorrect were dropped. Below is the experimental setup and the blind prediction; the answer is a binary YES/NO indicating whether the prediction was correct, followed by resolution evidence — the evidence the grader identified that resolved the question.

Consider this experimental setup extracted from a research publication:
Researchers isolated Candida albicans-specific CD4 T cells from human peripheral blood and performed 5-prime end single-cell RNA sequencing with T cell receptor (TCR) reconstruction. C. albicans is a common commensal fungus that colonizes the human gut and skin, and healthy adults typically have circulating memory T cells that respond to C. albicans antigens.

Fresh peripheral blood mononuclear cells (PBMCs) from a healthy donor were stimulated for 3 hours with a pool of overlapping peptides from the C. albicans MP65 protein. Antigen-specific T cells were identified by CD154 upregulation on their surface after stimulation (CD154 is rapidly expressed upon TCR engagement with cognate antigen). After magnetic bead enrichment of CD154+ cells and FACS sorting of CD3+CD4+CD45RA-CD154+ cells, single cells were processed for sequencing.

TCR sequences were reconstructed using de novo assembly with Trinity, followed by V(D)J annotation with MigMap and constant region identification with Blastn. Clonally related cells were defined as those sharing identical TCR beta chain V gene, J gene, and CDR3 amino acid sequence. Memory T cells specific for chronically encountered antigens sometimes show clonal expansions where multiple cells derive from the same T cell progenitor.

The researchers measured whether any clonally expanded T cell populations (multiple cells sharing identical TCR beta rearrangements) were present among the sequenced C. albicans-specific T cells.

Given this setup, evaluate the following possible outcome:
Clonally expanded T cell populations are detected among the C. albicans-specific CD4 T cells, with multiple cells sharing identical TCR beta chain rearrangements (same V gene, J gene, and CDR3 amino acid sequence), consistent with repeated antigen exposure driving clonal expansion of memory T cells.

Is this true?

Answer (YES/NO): YES